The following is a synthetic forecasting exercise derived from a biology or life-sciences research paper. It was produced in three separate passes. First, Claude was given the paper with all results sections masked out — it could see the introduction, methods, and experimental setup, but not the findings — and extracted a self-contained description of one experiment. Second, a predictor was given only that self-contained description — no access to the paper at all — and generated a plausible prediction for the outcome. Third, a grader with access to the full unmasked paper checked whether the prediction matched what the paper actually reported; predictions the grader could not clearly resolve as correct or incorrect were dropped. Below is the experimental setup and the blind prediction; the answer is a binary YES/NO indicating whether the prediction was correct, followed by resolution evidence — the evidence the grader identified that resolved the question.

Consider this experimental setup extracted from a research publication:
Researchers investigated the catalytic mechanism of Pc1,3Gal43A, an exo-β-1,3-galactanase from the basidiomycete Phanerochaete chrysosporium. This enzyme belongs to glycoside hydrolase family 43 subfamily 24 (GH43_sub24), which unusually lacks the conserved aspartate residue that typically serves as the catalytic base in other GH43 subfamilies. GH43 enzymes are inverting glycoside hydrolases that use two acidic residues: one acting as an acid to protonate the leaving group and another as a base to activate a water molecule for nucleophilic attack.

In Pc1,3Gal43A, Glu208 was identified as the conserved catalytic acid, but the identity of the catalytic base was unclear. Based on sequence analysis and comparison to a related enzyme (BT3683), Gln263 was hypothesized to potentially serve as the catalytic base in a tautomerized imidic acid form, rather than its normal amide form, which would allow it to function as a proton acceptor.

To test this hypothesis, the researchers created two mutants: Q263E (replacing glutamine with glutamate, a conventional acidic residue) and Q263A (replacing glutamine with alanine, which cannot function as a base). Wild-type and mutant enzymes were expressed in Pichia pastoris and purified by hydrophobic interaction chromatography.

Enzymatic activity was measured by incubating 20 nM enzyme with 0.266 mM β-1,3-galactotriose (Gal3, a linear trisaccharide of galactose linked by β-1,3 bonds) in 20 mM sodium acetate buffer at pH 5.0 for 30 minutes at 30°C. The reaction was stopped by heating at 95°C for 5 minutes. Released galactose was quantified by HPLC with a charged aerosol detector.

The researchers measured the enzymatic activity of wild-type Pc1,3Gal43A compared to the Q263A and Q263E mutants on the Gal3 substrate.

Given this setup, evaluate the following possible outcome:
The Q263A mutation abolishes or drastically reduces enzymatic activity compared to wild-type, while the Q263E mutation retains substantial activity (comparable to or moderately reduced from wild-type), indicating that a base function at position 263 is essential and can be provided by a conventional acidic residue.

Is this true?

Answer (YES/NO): NO